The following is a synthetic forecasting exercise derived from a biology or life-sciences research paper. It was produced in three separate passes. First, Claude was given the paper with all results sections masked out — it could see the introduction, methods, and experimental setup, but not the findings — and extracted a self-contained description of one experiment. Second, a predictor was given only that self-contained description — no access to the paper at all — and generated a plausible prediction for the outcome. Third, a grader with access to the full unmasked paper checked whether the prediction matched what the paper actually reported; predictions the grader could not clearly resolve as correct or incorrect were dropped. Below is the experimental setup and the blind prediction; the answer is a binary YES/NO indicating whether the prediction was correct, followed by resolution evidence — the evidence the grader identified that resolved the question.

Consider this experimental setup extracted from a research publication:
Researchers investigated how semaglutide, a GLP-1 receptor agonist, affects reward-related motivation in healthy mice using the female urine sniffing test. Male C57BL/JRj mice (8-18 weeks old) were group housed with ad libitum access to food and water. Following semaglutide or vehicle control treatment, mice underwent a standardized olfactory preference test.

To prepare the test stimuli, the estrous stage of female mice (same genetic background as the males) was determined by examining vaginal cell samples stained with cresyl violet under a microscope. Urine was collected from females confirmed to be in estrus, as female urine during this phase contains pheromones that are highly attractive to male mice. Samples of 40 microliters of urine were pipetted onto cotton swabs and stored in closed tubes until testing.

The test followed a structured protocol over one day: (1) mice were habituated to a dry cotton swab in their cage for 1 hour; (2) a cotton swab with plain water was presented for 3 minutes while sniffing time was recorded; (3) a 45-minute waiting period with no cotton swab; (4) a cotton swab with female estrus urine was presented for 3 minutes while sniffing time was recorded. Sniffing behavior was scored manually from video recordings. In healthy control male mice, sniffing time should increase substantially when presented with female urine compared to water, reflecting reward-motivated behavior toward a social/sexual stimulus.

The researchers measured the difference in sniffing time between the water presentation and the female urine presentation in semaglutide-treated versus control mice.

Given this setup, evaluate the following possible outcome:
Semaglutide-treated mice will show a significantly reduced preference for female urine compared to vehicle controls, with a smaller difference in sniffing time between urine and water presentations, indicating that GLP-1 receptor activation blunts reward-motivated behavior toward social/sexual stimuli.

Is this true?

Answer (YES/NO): YES